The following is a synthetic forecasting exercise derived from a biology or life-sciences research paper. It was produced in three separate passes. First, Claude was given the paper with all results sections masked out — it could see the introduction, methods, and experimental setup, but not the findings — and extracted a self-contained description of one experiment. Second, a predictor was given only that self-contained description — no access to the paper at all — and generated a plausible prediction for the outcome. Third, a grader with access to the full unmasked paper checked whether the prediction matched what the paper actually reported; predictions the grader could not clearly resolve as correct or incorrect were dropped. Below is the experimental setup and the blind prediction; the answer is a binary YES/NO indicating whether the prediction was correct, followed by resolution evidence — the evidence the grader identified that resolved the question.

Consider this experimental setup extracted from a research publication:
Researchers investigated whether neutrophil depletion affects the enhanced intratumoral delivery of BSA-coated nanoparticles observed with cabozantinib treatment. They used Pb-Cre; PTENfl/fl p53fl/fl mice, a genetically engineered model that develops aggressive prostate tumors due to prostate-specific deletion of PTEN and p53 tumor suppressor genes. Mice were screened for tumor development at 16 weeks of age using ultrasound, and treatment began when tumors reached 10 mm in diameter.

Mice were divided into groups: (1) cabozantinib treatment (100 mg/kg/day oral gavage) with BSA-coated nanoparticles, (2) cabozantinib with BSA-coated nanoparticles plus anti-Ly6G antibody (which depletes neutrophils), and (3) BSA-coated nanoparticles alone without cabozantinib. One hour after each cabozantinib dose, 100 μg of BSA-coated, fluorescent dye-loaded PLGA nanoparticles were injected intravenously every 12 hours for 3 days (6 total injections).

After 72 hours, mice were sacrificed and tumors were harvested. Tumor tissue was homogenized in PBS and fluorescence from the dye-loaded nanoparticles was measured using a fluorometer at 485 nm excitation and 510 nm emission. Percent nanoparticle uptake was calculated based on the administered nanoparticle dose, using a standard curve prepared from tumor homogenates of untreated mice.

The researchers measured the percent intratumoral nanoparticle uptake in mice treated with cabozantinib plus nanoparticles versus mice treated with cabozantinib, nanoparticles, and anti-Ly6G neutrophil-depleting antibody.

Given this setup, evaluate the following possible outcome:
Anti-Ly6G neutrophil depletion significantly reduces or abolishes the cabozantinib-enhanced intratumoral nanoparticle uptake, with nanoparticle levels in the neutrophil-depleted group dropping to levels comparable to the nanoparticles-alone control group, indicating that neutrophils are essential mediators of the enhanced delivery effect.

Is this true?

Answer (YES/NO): YES